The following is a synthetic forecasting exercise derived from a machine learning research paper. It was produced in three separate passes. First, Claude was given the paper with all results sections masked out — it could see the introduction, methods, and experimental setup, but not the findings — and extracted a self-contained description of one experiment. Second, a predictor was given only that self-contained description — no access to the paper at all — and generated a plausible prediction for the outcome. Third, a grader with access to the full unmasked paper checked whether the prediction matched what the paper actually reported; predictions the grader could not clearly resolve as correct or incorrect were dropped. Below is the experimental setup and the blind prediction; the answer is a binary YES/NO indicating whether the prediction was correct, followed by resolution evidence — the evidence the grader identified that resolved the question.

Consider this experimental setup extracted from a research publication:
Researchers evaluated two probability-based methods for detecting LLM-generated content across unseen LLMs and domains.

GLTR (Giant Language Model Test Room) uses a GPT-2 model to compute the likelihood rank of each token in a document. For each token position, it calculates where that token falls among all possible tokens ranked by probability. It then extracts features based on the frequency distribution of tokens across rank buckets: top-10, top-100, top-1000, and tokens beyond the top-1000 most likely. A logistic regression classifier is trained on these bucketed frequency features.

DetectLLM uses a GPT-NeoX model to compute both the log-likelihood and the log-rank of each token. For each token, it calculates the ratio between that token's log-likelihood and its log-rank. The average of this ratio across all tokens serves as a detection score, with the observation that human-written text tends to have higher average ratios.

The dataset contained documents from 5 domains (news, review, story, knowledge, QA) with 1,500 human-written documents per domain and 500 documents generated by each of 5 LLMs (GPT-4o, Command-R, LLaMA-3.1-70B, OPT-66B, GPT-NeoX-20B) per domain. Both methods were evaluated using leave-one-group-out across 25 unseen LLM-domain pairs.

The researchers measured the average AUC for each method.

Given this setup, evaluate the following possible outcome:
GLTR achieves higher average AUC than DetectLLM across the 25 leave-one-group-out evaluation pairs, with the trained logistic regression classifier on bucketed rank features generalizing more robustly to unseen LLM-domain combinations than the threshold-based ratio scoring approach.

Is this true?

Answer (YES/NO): NO